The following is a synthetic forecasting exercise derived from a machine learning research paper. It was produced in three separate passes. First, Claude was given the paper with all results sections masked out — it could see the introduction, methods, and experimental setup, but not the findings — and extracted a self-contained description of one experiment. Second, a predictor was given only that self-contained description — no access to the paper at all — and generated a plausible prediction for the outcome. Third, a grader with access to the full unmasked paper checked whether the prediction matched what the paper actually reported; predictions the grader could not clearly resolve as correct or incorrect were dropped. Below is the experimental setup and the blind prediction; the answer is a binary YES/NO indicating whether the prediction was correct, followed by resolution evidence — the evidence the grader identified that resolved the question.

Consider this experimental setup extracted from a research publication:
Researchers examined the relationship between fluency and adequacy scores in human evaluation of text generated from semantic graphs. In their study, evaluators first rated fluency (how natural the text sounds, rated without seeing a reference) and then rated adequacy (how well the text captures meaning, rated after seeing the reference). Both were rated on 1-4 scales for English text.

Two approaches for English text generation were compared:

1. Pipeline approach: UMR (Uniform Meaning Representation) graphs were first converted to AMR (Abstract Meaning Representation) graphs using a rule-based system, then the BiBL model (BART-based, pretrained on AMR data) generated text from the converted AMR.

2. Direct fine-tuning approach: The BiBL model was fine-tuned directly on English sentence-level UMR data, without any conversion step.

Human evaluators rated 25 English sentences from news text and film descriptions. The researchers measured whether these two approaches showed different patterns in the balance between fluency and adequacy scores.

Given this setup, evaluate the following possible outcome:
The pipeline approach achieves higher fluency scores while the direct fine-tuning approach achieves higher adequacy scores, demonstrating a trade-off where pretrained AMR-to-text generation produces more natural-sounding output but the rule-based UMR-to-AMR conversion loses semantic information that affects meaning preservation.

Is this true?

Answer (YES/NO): YES